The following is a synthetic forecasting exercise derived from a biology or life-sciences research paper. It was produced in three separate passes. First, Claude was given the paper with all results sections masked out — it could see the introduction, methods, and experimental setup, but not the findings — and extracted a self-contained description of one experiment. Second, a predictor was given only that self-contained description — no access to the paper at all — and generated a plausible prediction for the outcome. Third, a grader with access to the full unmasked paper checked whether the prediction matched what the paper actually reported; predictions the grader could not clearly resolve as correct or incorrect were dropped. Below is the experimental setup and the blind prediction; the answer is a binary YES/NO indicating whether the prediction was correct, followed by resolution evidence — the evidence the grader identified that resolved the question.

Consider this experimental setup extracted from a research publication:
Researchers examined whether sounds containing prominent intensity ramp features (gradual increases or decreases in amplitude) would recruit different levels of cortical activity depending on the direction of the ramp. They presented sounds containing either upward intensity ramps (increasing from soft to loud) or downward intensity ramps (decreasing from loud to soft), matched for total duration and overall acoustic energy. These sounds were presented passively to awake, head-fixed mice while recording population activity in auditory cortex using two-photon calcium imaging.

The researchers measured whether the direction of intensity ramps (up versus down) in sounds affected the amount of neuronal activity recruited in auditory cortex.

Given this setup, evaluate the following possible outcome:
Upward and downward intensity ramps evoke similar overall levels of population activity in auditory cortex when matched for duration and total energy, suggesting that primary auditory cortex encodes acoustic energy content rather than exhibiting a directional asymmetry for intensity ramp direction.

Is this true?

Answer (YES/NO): NO